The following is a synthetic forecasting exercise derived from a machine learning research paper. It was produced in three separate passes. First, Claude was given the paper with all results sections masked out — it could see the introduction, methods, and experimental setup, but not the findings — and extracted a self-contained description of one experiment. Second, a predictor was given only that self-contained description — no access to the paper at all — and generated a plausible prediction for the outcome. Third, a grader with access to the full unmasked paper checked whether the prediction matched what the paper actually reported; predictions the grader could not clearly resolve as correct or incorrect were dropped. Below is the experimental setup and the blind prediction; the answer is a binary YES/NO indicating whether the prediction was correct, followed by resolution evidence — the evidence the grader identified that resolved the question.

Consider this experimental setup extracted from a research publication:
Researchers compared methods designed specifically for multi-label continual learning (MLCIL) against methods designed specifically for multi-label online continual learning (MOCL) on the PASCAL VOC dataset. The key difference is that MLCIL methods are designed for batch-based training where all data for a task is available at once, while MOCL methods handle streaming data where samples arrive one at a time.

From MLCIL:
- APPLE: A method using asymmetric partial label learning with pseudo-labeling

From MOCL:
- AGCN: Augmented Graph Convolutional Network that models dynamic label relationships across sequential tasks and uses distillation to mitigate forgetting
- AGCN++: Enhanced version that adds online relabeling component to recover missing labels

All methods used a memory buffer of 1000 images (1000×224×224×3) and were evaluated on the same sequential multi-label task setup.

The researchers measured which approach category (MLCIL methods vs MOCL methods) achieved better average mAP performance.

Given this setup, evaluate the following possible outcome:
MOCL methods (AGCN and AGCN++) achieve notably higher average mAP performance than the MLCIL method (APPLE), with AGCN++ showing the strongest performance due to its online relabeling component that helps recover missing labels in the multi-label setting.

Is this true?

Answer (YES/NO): NO